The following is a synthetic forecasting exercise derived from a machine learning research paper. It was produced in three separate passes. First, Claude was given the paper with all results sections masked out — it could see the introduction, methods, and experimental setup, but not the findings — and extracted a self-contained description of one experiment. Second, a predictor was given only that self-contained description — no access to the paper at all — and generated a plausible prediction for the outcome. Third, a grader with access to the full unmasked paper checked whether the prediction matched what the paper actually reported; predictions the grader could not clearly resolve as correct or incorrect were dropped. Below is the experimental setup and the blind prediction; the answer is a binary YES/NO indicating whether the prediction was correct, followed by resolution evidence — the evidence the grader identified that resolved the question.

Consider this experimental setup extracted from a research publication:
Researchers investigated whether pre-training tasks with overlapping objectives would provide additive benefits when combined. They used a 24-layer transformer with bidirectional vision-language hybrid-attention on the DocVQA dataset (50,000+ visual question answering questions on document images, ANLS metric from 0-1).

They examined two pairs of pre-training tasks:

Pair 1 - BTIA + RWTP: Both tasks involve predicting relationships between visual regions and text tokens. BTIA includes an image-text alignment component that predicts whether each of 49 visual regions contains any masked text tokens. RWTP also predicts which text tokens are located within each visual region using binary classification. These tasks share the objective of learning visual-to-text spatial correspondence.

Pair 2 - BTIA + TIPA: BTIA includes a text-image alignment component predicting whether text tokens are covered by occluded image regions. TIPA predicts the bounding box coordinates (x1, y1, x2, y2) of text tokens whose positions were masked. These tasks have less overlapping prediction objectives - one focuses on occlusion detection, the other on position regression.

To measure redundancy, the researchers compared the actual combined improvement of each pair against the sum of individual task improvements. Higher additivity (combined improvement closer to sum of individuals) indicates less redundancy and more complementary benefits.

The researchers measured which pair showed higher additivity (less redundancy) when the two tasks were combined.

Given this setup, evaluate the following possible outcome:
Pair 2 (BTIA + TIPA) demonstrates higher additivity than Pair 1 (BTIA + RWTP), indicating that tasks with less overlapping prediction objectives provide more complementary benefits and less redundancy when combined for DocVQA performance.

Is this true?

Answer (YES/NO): YES